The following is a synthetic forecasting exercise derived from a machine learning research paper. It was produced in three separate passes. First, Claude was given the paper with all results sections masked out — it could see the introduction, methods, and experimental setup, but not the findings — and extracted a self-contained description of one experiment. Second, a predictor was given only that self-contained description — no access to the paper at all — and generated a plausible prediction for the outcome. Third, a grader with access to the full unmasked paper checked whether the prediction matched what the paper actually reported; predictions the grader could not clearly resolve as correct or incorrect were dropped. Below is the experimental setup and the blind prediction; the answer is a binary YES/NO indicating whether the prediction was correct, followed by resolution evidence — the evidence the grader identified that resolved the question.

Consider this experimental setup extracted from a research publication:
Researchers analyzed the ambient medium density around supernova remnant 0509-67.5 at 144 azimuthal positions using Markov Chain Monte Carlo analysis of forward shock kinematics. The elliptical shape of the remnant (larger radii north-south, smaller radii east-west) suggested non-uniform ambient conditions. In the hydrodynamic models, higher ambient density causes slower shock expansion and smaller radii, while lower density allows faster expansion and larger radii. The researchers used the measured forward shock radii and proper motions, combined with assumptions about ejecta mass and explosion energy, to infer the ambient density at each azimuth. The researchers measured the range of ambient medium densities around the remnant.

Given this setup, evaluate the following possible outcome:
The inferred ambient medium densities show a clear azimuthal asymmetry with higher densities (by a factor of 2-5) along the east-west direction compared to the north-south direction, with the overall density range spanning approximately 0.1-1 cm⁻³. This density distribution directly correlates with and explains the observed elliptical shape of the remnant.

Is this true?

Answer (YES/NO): YES